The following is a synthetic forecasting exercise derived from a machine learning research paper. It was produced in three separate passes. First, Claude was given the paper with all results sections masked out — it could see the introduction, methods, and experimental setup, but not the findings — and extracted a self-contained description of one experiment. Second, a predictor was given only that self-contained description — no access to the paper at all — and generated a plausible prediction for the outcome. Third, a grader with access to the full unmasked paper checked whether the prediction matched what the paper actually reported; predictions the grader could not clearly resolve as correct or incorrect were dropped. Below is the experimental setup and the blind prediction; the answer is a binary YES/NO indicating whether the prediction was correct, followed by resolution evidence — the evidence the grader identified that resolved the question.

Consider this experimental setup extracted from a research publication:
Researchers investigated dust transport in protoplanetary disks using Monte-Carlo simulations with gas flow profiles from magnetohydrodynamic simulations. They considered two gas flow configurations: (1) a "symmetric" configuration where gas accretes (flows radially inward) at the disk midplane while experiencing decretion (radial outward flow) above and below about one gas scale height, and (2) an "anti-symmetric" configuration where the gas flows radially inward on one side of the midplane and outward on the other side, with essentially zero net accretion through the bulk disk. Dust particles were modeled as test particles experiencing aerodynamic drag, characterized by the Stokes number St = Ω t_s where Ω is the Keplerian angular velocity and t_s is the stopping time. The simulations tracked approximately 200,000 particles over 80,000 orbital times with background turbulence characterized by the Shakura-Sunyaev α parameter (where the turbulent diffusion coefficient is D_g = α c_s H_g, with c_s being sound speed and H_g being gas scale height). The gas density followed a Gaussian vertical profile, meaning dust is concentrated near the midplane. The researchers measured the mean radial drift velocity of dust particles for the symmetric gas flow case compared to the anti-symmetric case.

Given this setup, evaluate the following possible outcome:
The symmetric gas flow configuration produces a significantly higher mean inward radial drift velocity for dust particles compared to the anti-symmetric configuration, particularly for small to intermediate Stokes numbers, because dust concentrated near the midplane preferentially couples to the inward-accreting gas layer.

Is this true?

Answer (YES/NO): NO